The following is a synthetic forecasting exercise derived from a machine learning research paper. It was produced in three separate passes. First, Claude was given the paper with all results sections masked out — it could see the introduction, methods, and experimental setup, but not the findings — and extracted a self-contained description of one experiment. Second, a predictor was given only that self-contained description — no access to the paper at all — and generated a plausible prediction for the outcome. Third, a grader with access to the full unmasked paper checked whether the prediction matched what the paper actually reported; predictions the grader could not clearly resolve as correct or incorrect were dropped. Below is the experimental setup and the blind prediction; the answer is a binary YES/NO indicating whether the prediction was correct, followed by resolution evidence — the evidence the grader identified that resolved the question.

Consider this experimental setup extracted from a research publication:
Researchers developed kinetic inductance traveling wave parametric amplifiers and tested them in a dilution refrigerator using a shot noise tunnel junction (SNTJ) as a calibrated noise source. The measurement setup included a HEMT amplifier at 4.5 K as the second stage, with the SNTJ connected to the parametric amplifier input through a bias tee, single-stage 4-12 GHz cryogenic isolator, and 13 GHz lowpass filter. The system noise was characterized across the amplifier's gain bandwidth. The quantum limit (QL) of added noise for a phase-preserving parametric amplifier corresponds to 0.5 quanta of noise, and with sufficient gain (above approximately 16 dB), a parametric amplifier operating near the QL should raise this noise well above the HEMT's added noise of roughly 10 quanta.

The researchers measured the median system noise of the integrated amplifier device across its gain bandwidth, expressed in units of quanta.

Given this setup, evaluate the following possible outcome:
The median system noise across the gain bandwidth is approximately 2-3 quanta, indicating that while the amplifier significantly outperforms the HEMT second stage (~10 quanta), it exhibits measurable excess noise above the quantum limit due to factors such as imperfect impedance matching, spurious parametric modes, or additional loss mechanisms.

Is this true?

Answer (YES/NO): NO